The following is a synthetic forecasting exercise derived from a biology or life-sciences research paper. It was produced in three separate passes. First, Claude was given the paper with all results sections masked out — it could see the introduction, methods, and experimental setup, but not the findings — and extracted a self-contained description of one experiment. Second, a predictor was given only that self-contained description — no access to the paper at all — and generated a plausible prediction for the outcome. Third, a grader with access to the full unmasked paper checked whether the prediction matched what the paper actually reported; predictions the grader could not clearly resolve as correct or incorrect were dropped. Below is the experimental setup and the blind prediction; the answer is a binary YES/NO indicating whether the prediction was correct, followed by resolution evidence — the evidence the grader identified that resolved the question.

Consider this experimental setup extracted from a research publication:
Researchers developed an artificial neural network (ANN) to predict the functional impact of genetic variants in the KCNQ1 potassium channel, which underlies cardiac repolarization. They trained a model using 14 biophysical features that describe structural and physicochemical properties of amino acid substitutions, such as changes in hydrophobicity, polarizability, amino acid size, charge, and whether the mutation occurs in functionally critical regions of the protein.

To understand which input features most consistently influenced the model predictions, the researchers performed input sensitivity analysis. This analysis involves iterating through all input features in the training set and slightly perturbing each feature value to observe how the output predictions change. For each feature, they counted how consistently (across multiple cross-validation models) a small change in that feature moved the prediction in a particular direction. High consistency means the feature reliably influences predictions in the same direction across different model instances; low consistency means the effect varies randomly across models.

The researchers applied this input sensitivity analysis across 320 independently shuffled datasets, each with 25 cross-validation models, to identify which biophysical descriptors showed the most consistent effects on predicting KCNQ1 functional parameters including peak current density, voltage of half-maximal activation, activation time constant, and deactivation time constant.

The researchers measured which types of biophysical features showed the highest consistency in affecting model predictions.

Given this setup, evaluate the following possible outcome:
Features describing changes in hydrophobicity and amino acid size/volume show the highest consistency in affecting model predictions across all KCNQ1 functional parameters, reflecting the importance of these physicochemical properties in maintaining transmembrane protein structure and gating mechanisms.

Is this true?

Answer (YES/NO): NO